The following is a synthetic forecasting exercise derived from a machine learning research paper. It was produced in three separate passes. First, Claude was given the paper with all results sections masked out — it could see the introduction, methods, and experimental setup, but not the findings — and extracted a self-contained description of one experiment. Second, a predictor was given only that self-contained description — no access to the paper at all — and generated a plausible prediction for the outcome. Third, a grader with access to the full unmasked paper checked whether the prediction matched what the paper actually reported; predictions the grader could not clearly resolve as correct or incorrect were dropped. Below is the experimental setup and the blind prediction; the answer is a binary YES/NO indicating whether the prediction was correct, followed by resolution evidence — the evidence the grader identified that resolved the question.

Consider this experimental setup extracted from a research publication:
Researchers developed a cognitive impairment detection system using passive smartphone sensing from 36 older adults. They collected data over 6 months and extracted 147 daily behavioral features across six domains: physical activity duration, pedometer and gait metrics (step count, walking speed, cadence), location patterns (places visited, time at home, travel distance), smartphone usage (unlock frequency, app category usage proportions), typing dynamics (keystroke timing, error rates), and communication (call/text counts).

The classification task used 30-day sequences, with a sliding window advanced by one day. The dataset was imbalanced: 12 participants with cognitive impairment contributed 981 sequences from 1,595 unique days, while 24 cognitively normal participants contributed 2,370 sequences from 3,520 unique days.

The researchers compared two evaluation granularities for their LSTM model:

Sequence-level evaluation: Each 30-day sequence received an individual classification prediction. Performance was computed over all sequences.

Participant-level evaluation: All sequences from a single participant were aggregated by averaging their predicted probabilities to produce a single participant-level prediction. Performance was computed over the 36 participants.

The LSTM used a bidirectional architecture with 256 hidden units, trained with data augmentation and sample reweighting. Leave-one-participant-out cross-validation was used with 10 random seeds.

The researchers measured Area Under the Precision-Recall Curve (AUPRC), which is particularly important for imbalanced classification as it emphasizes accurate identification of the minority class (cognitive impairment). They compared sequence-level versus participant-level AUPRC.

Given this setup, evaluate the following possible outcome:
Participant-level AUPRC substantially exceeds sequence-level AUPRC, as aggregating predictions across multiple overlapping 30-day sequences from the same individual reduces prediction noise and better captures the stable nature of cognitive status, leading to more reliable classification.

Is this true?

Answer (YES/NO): NO